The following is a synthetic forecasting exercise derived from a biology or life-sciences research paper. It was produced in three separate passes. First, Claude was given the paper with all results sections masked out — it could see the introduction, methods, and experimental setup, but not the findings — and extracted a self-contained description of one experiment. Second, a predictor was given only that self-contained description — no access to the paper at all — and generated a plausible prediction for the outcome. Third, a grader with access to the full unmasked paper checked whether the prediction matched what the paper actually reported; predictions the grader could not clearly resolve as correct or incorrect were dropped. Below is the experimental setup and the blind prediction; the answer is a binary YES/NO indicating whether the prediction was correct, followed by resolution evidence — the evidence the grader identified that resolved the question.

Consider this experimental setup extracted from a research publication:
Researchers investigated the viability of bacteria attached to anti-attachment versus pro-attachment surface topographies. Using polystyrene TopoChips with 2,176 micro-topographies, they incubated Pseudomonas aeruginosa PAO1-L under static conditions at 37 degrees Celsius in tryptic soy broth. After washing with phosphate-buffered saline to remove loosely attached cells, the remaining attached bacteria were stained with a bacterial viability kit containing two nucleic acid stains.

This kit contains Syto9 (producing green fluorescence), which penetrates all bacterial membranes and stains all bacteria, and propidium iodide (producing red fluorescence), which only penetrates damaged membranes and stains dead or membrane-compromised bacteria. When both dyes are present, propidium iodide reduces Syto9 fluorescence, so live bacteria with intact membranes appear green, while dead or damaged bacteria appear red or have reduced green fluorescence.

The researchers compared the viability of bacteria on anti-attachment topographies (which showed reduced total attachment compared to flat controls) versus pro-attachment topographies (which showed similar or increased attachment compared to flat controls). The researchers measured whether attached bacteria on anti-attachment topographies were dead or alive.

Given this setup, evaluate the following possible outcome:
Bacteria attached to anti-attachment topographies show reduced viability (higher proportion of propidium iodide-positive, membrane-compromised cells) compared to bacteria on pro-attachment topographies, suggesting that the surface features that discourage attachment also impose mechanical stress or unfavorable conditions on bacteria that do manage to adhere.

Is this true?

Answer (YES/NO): NO